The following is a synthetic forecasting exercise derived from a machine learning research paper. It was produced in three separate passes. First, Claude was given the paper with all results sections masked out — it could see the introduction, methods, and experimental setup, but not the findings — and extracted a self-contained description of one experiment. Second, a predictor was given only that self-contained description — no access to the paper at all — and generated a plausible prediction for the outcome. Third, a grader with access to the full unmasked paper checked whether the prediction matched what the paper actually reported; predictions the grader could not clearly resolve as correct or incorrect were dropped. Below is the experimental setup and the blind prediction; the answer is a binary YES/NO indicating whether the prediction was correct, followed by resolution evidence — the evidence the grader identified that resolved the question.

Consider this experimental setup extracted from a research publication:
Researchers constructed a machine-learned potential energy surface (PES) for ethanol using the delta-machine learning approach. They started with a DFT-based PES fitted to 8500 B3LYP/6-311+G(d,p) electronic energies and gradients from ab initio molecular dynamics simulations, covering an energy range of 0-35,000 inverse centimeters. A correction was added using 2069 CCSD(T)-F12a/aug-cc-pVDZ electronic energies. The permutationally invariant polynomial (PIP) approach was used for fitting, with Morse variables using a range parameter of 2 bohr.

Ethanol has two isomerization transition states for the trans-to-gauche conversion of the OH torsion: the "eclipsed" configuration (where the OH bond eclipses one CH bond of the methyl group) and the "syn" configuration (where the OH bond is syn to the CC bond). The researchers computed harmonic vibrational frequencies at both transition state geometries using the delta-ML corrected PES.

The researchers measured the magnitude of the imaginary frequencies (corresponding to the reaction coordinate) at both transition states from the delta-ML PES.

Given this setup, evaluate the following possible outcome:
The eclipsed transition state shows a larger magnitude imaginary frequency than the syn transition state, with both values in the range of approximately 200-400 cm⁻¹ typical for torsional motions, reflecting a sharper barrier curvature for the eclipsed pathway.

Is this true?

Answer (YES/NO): NO